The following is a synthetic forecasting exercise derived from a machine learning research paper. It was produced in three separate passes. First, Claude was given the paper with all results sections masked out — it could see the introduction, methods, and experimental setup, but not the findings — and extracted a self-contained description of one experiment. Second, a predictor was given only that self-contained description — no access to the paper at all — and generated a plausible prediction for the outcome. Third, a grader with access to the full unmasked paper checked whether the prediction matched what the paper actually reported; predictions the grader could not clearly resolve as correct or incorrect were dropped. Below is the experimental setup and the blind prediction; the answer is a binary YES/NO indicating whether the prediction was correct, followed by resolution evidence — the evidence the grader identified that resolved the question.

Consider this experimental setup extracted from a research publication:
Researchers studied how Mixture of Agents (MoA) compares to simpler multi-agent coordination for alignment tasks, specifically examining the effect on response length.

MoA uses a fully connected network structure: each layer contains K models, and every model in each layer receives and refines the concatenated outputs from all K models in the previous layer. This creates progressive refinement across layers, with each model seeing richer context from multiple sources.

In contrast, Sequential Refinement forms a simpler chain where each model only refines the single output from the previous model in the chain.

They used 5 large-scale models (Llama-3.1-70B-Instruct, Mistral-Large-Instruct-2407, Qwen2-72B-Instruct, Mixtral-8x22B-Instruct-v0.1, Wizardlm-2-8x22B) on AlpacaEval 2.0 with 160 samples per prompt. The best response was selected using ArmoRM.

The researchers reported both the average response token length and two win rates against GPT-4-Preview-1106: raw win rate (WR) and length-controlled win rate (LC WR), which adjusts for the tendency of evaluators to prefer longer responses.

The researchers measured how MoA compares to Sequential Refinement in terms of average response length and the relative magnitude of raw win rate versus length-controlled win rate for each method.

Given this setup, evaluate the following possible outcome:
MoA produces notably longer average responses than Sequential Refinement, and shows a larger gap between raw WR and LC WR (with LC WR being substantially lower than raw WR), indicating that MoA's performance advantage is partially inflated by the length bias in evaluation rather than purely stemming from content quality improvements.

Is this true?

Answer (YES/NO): YES